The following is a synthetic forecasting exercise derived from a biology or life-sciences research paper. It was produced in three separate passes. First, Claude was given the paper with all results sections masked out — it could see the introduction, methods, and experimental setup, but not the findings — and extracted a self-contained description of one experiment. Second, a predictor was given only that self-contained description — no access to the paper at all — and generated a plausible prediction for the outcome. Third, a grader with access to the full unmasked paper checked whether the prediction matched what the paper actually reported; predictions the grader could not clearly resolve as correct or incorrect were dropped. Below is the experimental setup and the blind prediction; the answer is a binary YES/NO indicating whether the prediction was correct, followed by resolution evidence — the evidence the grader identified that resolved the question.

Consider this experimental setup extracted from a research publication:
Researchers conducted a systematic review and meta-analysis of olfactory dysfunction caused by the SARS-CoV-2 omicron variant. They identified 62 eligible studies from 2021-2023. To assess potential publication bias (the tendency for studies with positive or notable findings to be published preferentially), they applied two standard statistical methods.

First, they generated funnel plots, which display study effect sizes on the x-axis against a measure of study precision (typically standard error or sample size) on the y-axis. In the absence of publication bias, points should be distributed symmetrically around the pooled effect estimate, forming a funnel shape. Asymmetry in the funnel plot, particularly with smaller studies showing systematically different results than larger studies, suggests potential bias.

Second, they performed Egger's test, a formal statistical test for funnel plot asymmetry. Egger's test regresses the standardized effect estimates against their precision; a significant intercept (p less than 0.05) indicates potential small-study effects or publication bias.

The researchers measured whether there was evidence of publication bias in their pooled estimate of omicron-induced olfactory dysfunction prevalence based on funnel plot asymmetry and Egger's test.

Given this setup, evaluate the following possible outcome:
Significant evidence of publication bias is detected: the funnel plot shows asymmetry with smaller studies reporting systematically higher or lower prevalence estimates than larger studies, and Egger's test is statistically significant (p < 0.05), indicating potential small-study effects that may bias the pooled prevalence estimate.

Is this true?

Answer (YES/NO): NO